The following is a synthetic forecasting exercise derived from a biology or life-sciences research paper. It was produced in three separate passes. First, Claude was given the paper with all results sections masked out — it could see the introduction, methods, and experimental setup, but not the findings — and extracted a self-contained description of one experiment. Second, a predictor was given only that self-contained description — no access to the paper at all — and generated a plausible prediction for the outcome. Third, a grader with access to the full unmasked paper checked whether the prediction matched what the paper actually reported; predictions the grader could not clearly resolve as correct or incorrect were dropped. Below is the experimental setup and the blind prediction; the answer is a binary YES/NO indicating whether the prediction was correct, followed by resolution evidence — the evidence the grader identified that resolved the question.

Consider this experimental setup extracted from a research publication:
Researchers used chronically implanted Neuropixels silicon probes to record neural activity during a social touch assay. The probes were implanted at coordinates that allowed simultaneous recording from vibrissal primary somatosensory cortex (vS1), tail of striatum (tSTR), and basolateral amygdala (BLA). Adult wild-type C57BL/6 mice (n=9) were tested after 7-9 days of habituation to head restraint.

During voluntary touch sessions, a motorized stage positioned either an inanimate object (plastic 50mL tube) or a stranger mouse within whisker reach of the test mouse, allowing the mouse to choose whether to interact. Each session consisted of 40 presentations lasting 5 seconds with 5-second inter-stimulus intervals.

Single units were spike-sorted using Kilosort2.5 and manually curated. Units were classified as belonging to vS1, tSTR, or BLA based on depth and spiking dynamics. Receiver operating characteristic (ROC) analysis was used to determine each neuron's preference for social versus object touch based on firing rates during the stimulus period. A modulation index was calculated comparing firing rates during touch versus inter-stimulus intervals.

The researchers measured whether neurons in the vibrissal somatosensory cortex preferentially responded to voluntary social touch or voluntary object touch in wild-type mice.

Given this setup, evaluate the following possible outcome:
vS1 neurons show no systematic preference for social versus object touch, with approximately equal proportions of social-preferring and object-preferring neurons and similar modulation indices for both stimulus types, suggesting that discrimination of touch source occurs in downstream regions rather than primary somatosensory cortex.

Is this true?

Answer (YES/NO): NO